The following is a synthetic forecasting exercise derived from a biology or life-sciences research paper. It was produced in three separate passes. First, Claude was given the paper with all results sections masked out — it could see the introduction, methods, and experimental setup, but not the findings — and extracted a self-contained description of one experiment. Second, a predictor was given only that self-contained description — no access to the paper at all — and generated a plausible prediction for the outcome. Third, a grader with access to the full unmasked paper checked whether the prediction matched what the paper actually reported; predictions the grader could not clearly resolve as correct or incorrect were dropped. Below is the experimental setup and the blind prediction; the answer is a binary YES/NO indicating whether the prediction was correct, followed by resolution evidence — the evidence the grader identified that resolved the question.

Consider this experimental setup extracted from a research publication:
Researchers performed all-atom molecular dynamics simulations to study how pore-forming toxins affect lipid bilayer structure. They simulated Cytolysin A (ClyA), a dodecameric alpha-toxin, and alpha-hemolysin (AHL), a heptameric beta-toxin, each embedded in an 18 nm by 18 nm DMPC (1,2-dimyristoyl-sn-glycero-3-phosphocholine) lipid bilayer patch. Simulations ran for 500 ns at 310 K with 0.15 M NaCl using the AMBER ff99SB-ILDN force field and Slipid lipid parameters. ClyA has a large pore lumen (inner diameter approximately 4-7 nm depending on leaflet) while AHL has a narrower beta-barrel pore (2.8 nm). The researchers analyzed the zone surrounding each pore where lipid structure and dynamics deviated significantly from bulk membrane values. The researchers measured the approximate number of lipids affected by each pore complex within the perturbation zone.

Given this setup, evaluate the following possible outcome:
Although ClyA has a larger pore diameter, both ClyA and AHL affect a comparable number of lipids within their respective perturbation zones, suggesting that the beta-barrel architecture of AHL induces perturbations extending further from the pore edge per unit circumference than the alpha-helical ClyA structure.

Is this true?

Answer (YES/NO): NO